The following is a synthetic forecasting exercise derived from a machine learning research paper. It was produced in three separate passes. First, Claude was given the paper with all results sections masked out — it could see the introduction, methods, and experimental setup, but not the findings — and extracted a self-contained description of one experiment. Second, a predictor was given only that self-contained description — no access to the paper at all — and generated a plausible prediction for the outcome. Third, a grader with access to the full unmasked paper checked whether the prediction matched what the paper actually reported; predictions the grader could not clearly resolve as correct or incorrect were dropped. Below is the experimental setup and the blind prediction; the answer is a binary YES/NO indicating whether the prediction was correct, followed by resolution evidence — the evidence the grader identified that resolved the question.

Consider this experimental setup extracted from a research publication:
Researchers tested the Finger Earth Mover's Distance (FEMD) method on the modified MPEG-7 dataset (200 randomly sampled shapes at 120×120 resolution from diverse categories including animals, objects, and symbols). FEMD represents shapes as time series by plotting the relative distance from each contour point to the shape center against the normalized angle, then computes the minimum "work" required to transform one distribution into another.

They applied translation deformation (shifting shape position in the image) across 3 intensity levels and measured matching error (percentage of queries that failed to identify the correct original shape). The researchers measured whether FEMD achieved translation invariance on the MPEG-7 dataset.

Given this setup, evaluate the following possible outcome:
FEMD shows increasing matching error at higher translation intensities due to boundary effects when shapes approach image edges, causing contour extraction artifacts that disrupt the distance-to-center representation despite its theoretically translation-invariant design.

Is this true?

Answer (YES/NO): NO